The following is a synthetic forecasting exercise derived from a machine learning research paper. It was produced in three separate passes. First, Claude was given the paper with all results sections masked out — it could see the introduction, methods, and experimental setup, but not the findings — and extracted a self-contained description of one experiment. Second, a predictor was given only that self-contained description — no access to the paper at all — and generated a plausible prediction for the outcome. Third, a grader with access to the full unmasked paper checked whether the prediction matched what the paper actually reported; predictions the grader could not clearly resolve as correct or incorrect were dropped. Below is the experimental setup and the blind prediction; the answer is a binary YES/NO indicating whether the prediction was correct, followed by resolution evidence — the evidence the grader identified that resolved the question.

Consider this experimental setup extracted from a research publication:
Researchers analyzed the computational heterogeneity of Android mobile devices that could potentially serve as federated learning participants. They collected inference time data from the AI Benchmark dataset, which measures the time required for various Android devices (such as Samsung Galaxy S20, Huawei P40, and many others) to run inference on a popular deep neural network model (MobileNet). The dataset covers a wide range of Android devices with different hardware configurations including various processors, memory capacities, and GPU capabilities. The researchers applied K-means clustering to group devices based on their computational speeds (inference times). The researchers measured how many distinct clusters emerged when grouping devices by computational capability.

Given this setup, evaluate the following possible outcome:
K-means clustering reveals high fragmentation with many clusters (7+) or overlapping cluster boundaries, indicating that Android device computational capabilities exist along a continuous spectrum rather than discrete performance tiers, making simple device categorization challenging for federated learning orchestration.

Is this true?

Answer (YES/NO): NO